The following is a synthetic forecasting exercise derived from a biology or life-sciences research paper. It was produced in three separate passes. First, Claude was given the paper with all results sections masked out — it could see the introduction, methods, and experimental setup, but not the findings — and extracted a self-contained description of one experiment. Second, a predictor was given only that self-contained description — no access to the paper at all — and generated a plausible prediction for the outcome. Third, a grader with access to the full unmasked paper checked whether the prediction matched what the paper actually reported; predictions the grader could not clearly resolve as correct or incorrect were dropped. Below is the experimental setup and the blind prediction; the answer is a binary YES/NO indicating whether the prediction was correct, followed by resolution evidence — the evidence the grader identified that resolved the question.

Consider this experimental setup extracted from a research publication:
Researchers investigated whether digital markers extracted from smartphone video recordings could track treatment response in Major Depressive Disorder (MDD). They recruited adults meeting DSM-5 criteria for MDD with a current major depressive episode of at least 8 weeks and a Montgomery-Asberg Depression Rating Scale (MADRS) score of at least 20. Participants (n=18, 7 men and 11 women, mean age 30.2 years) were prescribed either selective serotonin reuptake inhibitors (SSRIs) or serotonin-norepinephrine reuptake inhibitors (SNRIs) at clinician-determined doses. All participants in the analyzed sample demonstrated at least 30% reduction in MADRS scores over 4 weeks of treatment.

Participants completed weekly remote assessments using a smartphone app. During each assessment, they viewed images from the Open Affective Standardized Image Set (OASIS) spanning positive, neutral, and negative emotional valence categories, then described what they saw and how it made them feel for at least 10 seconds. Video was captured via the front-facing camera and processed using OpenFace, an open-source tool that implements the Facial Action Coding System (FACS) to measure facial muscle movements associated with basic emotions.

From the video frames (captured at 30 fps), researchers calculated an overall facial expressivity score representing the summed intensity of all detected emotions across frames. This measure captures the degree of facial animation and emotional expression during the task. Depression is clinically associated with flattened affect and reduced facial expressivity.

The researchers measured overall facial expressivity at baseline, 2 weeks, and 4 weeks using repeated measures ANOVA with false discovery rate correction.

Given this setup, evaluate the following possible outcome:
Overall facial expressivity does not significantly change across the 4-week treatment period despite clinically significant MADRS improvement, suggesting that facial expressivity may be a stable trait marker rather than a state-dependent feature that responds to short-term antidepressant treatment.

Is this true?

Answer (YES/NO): NO